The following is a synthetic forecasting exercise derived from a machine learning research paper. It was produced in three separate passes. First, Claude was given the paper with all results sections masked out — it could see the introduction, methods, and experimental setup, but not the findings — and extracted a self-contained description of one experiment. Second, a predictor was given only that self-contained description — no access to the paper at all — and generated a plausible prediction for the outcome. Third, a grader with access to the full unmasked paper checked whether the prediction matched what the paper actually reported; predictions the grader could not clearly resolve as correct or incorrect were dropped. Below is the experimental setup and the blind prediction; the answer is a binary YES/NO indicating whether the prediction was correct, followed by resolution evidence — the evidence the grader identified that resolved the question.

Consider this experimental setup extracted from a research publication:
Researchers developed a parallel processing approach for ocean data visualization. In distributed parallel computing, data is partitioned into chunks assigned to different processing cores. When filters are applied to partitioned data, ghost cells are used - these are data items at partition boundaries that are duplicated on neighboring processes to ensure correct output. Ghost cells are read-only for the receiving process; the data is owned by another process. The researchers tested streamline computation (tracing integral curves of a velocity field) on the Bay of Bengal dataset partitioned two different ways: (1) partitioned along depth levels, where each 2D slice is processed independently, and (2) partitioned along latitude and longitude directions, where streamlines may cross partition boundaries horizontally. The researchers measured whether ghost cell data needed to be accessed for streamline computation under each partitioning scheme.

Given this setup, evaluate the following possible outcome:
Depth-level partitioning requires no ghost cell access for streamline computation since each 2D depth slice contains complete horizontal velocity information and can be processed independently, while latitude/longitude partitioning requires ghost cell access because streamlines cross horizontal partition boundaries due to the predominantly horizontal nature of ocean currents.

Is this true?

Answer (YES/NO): YES